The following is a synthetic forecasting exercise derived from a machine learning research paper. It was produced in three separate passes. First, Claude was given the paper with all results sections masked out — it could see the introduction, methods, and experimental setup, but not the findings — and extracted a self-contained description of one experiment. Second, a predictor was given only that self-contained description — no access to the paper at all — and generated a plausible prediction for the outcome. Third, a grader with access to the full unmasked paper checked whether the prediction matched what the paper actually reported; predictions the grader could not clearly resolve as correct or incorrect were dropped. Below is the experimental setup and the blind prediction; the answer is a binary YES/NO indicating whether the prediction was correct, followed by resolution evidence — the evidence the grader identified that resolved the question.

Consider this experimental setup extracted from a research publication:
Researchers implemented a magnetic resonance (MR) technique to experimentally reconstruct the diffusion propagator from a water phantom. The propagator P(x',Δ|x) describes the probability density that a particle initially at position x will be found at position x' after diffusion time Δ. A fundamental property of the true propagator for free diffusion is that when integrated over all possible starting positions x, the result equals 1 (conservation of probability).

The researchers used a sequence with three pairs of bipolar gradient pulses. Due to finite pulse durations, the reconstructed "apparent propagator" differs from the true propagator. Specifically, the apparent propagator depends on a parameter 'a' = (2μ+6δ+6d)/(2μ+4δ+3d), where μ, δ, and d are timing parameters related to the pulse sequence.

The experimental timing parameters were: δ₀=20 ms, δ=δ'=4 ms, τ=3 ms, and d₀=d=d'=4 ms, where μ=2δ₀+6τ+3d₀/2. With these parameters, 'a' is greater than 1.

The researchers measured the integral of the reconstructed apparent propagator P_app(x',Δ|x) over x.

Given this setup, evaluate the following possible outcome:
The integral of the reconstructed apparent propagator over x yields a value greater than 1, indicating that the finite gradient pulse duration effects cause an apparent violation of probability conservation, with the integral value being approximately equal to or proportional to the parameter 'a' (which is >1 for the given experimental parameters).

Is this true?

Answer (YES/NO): NO